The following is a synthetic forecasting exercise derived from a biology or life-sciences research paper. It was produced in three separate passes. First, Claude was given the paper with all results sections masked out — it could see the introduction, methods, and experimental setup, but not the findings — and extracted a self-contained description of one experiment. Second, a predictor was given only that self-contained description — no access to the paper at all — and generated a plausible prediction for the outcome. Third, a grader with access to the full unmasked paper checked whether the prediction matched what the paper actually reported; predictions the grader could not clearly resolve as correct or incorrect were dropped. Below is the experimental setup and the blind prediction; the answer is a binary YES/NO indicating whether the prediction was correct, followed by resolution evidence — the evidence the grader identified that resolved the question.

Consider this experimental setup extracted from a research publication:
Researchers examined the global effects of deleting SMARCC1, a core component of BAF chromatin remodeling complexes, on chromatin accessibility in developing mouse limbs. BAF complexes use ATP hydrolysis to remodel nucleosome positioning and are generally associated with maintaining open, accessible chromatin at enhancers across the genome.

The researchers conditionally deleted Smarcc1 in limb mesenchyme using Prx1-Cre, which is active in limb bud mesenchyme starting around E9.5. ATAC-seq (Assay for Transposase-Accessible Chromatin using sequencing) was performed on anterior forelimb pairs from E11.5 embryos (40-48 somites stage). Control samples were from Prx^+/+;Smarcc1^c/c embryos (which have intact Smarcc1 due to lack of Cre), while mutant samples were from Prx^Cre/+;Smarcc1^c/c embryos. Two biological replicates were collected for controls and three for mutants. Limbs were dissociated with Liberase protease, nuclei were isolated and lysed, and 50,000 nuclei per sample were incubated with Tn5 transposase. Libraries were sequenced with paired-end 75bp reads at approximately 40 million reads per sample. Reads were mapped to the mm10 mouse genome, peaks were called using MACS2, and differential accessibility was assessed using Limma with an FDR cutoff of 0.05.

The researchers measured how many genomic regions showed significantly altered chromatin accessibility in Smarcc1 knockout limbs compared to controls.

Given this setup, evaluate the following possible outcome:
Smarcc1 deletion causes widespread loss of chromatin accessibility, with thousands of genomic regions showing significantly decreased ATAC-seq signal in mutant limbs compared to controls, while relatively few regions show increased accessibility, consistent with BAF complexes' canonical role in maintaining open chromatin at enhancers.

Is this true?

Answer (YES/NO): YES